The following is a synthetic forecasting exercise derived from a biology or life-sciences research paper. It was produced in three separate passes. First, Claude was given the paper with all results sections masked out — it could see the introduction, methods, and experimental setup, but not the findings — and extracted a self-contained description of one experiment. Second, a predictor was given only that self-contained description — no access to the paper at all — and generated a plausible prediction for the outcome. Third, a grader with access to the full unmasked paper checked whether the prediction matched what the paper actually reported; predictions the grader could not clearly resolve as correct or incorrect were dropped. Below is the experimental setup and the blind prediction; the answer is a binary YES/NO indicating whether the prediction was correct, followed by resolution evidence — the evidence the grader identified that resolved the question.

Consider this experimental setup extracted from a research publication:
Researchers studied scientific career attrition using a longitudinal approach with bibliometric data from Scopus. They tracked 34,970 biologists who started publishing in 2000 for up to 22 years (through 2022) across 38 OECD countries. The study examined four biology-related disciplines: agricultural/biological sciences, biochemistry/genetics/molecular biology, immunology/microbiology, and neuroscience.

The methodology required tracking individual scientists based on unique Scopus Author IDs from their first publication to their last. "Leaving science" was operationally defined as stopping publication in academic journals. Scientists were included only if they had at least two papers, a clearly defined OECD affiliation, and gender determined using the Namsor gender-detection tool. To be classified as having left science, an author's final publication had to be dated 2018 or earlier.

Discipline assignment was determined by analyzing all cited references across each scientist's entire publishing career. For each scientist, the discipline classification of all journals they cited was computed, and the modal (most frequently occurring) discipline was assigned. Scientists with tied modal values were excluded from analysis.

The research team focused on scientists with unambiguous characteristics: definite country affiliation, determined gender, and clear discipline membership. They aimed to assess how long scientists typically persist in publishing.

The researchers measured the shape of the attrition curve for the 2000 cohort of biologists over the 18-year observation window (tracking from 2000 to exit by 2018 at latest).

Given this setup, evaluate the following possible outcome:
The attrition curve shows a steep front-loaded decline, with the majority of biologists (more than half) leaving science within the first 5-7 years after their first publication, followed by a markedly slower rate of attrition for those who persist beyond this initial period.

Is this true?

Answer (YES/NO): NO